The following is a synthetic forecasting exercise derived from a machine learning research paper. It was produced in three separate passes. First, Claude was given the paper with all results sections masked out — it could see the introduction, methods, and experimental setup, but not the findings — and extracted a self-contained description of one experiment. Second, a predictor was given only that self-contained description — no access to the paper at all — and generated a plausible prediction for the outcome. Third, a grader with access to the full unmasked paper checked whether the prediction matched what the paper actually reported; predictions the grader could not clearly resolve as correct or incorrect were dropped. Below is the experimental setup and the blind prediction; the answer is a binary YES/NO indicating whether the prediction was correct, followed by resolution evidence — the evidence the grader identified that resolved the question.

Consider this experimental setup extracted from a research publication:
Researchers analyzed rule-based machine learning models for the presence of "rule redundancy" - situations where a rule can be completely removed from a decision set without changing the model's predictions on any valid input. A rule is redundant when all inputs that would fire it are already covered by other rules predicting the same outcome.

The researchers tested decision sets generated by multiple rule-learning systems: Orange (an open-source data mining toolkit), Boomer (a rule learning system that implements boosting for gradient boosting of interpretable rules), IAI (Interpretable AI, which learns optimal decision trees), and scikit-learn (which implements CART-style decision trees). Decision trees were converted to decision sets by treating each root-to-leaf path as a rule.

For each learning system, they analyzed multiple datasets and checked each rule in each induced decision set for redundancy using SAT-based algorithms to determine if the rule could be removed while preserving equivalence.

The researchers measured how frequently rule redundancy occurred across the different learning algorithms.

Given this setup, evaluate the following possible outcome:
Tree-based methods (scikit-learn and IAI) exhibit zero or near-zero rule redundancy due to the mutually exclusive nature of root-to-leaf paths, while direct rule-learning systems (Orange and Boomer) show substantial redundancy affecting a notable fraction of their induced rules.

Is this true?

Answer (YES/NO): NO